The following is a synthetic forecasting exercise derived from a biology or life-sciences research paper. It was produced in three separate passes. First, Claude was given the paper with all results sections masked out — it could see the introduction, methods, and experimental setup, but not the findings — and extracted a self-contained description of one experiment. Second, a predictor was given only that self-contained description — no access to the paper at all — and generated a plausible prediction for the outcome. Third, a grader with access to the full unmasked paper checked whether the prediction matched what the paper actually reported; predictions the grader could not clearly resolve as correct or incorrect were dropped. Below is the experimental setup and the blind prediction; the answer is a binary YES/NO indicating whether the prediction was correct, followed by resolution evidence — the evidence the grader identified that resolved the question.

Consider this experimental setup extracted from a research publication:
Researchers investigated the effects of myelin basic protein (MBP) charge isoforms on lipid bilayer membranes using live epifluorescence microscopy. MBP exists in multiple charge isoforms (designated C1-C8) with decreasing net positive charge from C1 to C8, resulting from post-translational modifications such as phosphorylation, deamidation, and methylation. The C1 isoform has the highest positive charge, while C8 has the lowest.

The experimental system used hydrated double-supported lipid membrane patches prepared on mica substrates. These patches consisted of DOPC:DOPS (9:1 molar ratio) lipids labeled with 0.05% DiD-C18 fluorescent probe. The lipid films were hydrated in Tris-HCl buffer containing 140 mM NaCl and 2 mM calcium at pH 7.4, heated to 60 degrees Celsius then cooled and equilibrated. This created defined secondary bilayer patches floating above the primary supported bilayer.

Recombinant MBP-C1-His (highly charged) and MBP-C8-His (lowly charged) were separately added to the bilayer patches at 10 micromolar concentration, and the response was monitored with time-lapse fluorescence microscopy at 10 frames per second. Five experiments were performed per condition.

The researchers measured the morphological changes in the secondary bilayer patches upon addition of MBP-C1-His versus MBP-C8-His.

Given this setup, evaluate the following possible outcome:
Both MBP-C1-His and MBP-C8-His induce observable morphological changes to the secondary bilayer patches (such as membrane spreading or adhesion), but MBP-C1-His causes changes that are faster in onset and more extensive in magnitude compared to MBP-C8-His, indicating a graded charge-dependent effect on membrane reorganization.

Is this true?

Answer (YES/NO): NO